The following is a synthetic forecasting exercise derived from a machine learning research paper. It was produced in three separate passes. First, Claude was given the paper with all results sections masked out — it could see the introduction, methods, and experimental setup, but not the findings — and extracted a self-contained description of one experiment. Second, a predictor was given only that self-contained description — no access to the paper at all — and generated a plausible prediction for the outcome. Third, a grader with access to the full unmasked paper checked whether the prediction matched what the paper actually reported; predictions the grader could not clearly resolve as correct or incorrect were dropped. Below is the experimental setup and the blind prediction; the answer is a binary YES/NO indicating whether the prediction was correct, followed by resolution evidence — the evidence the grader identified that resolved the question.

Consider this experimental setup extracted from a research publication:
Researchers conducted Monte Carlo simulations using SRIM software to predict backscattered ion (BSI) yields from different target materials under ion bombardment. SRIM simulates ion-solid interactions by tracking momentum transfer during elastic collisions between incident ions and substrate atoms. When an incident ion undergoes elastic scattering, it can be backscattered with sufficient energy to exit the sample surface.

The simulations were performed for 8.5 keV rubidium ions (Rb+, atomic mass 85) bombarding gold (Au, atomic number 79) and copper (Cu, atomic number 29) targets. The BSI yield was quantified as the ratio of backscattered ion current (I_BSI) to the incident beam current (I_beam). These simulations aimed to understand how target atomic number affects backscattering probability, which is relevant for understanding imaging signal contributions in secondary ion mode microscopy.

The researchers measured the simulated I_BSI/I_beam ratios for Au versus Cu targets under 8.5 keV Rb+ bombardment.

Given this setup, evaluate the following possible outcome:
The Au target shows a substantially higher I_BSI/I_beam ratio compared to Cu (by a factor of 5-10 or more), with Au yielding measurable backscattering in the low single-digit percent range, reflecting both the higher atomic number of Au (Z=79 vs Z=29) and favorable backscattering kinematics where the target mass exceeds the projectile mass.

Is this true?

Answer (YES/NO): NO